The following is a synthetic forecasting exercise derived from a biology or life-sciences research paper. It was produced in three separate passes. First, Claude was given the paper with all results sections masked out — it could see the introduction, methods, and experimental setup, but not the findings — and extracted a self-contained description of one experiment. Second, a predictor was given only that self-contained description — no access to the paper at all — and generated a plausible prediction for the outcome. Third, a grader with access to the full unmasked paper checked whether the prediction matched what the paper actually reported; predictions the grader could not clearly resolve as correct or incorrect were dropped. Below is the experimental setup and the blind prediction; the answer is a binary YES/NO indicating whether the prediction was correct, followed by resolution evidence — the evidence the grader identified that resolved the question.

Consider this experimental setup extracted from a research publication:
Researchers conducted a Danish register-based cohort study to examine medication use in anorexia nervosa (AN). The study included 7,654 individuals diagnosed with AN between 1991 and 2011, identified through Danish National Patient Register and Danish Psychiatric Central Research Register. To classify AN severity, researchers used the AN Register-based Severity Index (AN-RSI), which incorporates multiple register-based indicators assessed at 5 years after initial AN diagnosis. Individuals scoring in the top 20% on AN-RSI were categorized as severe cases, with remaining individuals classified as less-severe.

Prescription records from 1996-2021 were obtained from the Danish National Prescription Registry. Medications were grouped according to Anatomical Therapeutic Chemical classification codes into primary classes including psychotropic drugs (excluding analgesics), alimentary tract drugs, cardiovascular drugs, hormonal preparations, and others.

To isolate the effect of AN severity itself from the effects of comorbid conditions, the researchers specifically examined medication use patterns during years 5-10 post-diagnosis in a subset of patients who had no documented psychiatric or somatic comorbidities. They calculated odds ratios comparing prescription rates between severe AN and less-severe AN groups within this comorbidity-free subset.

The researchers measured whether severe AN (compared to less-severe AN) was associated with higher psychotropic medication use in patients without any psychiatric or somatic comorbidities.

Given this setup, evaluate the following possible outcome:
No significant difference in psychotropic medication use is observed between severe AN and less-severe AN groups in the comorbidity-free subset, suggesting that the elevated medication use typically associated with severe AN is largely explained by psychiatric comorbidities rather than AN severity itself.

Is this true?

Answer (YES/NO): NO